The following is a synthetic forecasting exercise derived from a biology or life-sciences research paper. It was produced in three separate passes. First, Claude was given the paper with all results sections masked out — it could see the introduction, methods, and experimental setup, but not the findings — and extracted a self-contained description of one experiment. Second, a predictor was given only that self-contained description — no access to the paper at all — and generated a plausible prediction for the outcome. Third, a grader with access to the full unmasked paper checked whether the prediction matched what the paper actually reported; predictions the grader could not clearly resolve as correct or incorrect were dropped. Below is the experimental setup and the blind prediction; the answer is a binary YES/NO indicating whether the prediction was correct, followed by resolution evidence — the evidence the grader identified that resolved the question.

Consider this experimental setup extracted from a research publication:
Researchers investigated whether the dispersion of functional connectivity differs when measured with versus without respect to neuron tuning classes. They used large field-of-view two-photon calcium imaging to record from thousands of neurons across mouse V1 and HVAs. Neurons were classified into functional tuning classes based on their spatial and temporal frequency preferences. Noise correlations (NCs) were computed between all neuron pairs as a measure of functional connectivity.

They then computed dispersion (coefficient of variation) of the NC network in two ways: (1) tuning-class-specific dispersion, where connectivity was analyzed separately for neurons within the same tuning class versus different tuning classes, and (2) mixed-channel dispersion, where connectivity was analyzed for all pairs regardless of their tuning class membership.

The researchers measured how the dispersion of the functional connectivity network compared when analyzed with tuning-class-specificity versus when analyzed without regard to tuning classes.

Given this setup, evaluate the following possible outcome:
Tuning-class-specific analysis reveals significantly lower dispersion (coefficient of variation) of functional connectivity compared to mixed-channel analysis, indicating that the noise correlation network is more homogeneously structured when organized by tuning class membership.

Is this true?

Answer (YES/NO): NO